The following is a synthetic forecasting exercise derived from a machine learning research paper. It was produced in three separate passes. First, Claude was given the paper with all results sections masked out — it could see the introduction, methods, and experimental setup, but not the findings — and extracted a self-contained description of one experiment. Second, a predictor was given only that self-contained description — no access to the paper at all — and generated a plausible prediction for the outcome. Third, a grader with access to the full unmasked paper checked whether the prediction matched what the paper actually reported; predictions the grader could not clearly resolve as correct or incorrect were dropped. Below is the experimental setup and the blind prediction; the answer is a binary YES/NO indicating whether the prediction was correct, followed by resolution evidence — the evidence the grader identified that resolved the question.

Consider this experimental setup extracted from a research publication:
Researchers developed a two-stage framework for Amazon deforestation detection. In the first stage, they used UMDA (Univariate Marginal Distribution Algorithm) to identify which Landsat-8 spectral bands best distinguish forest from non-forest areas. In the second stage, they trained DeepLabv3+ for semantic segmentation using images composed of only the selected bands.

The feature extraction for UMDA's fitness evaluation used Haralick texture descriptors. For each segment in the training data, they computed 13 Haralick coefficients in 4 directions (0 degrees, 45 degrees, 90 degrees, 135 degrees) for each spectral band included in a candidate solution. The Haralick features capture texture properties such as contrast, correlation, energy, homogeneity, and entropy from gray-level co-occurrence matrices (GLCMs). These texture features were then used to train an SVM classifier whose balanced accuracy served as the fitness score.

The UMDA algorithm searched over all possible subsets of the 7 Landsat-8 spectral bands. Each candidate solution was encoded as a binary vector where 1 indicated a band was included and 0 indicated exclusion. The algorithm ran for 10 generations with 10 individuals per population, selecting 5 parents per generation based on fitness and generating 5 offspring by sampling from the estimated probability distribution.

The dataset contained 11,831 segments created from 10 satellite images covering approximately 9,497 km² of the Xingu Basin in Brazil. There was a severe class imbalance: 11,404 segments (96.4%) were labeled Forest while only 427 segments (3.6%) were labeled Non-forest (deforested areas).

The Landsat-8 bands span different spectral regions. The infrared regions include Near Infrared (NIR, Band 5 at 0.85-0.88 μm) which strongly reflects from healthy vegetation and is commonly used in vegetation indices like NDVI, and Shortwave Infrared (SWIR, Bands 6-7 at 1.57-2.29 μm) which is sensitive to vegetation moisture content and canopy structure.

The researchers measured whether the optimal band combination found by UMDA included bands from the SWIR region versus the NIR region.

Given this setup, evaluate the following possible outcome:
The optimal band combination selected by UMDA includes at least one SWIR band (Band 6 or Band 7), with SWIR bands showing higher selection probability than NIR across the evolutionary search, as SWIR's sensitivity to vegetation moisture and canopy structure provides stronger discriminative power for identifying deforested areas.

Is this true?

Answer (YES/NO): NO